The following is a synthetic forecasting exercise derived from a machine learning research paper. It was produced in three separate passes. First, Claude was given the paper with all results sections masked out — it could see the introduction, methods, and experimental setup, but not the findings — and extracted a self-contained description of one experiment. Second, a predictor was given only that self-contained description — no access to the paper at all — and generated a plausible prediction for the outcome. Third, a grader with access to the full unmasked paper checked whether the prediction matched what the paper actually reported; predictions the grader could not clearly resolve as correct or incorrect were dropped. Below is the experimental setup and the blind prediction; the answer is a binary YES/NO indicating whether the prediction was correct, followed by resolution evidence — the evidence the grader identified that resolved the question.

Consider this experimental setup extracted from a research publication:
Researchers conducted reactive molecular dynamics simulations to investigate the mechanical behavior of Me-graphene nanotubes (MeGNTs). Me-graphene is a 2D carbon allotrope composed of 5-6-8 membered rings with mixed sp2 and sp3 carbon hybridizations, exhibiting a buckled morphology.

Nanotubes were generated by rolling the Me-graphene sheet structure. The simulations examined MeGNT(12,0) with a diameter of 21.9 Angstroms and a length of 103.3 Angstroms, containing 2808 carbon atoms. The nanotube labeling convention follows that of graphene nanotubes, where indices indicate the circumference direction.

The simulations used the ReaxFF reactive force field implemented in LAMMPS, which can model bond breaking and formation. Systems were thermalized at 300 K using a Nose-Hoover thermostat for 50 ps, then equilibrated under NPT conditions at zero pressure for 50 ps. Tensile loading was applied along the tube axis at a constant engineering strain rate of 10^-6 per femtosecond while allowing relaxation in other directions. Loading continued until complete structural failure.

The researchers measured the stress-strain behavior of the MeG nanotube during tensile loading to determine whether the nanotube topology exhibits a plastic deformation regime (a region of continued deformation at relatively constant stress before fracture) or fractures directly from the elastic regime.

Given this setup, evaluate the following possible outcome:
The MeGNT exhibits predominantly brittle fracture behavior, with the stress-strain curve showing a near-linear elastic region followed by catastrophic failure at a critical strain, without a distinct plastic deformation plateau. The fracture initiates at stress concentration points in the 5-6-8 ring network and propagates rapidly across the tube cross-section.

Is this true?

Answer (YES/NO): NO